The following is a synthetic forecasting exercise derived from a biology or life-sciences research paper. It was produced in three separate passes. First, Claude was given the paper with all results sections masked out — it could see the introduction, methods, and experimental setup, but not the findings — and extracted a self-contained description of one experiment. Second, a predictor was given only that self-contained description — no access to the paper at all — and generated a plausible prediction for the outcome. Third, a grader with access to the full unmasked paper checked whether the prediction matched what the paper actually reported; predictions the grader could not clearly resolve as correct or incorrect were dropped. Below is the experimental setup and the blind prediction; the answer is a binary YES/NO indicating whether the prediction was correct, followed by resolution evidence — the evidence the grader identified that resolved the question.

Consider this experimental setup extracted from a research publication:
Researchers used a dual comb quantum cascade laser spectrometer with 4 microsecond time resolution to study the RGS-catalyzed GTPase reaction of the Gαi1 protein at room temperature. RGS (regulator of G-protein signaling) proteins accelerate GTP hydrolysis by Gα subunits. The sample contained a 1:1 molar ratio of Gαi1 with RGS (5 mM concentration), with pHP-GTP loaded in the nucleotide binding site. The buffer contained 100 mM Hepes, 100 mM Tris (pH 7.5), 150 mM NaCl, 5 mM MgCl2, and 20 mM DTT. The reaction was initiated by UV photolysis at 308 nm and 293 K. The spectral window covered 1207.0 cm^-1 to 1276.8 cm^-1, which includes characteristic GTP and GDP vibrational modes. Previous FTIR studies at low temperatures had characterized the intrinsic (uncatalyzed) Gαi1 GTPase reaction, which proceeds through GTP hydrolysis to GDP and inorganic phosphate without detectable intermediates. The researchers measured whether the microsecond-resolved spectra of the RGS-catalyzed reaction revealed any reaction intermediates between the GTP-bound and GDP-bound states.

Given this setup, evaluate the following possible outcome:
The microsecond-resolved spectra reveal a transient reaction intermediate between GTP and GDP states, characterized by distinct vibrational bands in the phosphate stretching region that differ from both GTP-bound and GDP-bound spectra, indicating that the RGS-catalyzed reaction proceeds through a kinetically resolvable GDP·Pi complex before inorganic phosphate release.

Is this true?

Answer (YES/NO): NO